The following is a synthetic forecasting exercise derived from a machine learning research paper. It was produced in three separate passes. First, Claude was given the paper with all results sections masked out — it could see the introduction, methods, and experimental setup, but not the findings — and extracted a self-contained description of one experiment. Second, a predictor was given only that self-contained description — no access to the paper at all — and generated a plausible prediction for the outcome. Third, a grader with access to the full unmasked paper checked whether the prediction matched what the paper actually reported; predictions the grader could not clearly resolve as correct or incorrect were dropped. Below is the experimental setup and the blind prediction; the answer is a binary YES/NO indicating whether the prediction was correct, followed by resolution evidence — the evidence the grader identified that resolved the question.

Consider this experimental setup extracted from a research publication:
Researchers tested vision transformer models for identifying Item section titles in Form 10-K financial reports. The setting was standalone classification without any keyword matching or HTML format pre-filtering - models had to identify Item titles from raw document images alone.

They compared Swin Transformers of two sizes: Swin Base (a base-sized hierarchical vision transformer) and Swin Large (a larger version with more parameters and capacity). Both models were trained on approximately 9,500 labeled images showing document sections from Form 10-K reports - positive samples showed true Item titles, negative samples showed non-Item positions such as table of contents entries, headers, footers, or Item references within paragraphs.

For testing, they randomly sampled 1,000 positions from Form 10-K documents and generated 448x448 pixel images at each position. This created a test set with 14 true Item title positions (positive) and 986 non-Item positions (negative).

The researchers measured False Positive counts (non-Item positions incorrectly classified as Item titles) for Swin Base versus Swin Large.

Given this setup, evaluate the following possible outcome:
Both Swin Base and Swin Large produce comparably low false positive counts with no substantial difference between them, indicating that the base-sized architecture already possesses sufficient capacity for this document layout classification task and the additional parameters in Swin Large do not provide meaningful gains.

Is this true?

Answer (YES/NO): NO